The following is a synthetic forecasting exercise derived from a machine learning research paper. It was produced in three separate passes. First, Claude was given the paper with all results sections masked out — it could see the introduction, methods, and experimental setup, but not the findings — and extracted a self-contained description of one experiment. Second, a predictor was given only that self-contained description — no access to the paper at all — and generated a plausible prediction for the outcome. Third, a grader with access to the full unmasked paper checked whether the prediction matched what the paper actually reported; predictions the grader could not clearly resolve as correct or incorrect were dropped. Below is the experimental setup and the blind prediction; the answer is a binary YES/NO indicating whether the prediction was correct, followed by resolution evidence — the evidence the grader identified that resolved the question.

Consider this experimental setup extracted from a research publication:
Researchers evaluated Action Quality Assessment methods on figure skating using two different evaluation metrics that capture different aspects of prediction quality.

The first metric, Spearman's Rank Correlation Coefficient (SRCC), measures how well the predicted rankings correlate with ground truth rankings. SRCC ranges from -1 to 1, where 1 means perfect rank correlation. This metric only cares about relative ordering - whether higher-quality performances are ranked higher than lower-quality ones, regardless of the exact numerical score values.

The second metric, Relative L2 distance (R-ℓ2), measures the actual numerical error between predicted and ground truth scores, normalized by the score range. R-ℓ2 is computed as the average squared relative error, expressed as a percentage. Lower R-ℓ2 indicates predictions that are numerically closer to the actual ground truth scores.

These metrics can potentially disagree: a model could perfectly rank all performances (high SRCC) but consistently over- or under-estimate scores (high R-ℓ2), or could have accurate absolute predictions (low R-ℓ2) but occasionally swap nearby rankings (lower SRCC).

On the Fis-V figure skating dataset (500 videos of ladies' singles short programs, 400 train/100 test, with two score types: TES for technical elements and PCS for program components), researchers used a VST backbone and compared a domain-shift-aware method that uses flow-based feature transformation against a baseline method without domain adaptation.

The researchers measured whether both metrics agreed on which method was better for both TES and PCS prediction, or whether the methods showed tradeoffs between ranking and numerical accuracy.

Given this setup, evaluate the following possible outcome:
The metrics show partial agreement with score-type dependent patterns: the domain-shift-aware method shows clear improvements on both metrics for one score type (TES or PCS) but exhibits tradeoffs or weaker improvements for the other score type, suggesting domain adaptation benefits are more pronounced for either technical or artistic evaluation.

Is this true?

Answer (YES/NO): NO